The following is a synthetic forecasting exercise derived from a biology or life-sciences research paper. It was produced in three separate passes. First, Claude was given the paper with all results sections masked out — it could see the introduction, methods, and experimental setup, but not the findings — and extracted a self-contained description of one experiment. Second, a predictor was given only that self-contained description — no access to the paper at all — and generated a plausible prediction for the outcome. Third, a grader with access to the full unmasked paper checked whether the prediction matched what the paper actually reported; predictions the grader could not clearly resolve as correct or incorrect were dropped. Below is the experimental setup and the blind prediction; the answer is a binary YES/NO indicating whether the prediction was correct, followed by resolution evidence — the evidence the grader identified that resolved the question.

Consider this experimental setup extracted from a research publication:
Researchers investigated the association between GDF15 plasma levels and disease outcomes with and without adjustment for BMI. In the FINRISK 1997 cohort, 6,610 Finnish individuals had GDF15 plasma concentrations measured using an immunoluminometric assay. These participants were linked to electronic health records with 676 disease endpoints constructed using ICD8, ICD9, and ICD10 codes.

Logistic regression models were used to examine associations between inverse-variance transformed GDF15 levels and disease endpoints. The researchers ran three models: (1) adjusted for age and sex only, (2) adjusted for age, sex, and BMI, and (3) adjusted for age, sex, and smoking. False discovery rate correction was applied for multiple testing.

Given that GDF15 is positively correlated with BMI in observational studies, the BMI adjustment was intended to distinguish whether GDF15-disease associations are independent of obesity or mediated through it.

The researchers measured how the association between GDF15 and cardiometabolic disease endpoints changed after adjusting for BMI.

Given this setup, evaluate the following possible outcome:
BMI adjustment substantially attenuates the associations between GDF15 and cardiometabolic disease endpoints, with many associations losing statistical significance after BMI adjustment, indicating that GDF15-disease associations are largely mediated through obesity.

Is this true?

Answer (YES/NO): NO